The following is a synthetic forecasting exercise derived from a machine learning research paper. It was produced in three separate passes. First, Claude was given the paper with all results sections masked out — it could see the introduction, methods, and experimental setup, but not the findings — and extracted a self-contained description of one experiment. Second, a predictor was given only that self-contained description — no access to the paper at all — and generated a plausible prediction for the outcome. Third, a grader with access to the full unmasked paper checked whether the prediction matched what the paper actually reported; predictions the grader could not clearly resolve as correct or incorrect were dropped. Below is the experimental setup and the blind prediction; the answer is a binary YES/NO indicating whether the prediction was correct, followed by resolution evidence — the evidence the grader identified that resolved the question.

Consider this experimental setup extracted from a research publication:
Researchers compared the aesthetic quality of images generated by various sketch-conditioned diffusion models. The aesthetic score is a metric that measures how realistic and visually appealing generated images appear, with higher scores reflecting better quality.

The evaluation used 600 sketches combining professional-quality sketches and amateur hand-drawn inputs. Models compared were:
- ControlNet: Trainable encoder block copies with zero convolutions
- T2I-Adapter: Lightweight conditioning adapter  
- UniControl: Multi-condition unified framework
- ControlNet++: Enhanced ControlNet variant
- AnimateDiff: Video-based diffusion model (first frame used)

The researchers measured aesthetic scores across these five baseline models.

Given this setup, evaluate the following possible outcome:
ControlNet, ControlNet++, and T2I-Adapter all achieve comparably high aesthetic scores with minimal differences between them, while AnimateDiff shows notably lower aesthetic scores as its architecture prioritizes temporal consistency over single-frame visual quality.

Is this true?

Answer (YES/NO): YES